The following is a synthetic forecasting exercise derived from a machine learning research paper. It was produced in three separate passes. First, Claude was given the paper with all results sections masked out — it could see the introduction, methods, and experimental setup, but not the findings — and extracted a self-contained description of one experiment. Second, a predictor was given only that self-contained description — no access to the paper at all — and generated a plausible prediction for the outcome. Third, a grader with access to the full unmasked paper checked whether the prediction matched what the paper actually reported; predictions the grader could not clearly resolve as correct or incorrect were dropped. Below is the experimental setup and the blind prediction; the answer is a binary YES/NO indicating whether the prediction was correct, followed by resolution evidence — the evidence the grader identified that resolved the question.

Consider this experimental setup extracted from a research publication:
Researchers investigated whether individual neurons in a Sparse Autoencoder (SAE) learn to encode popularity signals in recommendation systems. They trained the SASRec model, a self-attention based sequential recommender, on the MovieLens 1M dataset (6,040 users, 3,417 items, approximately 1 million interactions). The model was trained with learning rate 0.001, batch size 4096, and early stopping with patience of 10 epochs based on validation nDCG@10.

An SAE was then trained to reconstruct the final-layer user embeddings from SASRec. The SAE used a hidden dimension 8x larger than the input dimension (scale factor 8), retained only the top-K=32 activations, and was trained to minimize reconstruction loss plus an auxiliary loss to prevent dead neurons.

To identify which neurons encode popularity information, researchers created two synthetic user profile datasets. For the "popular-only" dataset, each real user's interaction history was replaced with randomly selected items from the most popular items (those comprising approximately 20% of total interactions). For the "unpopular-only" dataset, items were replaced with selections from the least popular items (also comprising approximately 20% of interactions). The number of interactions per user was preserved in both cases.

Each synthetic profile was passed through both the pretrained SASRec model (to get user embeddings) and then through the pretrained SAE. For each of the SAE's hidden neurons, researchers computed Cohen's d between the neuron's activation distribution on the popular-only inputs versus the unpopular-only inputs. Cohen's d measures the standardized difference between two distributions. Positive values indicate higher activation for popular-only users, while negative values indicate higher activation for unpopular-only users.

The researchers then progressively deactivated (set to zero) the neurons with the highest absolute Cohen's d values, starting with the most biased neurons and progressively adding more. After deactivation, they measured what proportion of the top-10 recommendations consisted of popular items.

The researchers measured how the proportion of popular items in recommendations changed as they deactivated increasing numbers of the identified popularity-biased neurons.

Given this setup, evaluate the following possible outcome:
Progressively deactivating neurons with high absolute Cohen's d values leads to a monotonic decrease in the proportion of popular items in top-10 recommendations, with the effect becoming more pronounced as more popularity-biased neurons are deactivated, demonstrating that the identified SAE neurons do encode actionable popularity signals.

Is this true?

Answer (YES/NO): NO